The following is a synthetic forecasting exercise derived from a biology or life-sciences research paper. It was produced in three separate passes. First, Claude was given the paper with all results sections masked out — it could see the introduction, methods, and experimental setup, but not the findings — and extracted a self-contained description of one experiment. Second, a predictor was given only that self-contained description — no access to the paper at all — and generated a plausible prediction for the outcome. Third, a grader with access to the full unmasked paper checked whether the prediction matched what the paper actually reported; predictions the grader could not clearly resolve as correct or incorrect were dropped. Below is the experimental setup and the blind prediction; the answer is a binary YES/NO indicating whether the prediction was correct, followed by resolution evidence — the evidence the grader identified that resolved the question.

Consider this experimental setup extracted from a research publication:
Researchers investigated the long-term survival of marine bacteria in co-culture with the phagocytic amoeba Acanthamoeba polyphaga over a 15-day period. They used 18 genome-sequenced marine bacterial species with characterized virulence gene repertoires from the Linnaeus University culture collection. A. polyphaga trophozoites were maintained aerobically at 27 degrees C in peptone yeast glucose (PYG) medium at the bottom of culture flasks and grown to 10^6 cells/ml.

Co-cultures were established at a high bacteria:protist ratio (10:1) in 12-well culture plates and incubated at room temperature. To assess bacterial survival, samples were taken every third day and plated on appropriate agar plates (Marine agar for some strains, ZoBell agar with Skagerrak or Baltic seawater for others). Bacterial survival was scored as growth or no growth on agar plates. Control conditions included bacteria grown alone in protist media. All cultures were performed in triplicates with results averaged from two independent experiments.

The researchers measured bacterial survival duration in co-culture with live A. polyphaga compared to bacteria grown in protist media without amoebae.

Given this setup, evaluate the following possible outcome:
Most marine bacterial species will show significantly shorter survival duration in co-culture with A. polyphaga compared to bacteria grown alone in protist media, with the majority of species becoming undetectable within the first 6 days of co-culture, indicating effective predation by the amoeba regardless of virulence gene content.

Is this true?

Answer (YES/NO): NO